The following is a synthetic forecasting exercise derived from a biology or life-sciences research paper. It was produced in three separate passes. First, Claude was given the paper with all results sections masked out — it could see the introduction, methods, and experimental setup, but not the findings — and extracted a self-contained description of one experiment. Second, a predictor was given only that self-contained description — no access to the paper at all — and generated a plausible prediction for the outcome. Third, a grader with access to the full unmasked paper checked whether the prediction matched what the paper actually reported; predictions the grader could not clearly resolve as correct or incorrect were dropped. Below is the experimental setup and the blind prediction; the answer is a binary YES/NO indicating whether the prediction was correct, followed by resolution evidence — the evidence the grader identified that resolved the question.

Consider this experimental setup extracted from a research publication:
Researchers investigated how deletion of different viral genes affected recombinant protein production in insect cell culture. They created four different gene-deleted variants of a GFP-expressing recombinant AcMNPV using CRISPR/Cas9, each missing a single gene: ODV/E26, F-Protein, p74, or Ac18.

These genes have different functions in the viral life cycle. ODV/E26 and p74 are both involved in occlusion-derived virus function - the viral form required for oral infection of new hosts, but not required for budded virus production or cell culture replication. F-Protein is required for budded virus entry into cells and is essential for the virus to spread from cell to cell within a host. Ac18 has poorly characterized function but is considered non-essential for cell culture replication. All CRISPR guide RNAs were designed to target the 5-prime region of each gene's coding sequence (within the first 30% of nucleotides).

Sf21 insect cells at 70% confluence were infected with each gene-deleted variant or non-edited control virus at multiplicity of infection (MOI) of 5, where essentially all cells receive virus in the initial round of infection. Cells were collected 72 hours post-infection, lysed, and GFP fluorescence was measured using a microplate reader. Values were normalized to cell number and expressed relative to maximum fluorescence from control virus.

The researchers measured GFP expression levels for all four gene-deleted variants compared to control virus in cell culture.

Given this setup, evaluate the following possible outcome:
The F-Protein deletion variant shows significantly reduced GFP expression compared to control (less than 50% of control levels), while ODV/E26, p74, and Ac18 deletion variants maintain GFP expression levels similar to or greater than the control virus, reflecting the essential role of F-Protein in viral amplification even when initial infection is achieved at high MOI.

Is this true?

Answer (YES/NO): NO